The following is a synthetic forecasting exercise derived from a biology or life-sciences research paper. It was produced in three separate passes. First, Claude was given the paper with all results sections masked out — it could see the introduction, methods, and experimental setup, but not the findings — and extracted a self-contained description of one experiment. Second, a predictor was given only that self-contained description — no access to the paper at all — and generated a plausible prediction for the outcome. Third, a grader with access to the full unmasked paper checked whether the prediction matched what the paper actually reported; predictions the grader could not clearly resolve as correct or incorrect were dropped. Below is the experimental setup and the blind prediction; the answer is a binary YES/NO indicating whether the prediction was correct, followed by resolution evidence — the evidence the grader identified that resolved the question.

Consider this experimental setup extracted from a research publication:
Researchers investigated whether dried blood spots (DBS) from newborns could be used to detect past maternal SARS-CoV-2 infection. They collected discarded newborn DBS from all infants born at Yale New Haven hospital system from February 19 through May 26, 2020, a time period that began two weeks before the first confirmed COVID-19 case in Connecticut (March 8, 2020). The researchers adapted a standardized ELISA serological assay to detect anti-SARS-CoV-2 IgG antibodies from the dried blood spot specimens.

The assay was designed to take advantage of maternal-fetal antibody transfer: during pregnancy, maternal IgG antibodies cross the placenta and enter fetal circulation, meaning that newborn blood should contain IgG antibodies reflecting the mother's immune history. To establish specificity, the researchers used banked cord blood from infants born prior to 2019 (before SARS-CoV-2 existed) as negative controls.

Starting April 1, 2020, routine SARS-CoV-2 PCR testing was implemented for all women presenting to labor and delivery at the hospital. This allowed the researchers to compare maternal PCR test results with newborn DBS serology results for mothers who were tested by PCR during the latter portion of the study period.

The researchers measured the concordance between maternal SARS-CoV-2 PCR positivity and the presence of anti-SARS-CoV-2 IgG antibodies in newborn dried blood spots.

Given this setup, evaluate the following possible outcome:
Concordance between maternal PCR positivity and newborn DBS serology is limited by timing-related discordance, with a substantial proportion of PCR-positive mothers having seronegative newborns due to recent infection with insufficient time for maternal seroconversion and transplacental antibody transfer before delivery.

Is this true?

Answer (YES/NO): NO